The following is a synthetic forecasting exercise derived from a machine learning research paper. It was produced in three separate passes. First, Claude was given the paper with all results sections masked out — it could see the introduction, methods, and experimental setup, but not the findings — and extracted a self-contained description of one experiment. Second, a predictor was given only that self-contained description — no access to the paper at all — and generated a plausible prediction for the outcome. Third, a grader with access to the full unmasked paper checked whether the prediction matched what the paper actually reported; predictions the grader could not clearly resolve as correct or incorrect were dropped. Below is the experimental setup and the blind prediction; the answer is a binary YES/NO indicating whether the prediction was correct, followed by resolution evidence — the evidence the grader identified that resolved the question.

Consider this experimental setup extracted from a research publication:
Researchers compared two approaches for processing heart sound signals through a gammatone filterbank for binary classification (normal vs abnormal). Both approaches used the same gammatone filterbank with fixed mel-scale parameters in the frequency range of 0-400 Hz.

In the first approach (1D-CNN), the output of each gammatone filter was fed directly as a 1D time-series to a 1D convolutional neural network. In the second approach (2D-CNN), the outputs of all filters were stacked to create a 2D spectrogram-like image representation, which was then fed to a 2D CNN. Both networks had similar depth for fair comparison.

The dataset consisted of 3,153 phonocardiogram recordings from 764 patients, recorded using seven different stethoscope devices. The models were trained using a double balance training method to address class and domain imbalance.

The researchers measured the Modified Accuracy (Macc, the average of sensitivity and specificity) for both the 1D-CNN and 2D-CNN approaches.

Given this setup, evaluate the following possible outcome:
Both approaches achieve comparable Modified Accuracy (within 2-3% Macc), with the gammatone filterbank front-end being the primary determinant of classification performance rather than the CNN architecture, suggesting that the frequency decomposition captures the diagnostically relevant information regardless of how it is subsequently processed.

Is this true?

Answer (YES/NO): NO